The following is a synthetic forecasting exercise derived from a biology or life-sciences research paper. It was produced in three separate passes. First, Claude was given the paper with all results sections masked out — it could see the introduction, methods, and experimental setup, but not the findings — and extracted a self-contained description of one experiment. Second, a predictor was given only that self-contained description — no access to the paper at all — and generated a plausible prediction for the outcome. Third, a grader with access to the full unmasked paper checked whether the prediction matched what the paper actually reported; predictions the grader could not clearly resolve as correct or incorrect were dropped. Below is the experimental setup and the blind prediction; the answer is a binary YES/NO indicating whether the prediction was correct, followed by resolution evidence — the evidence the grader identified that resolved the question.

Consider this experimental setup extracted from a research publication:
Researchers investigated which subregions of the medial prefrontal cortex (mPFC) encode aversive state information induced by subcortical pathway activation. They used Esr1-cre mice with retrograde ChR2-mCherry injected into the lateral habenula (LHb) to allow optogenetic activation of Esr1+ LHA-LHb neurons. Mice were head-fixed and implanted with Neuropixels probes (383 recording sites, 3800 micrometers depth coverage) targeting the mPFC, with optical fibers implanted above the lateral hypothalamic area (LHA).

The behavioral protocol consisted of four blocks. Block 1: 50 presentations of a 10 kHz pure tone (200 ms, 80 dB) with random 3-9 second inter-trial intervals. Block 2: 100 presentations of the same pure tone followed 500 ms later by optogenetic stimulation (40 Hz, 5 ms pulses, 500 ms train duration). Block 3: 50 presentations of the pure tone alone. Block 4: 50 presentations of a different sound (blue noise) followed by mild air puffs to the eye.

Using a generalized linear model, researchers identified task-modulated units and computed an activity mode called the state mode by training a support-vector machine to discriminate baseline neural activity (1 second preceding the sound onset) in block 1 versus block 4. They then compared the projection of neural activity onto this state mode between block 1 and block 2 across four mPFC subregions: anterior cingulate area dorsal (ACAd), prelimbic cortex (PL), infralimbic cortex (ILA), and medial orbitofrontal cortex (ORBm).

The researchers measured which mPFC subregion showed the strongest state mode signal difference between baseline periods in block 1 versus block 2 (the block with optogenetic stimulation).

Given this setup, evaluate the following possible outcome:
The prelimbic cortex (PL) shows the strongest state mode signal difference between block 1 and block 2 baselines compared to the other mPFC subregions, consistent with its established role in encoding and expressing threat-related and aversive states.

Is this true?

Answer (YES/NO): YES